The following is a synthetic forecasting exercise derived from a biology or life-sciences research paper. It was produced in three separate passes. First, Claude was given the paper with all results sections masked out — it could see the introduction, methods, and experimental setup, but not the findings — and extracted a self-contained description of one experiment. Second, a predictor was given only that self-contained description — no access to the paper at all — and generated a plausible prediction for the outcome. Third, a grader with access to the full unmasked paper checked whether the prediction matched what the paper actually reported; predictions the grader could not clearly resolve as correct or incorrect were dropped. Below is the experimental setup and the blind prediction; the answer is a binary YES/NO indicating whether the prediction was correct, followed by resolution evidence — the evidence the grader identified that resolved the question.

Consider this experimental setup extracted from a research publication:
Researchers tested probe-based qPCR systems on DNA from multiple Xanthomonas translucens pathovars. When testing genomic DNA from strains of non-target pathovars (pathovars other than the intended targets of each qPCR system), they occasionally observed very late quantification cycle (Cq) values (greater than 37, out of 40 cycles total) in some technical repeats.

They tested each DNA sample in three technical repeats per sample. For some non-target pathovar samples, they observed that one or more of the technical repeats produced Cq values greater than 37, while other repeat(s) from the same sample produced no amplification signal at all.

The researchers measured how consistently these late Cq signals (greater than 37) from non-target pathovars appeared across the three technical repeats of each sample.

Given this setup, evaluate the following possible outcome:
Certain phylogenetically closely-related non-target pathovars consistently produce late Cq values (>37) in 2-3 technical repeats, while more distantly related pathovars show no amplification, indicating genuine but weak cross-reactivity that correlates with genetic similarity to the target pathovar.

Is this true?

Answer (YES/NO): NO